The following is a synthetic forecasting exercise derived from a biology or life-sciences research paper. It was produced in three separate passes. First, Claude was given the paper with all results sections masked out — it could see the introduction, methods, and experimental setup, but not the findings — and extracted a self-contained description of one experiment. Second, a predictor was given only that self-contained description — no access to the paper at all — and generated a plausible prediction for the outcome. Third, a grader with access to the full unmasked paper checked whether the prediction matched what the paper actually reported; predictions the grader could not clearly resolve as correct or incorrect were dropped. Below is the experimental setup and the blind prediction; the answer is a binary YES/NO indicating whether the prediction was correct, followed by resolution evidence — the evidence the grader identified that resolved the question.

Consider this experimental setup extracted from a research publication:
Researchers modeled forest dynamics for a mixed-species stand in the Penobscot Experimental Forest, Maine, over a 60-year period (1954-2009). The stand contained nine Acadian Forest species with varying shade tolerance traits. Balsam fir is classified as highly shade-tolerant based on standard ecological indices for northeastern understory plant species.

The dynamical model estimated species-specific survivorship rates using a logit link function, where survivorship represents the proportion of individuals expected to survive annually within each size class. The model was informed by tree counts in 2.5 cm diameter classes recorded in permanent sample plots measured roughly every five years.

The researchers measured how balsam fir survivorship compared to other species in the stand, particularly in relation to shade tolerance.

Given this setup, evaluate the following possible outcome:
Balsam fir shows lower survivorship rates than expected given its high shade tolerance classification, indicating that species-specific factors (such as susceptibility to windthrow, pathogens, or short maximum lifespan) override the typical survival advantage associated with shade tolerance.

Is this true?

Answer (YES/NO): NO